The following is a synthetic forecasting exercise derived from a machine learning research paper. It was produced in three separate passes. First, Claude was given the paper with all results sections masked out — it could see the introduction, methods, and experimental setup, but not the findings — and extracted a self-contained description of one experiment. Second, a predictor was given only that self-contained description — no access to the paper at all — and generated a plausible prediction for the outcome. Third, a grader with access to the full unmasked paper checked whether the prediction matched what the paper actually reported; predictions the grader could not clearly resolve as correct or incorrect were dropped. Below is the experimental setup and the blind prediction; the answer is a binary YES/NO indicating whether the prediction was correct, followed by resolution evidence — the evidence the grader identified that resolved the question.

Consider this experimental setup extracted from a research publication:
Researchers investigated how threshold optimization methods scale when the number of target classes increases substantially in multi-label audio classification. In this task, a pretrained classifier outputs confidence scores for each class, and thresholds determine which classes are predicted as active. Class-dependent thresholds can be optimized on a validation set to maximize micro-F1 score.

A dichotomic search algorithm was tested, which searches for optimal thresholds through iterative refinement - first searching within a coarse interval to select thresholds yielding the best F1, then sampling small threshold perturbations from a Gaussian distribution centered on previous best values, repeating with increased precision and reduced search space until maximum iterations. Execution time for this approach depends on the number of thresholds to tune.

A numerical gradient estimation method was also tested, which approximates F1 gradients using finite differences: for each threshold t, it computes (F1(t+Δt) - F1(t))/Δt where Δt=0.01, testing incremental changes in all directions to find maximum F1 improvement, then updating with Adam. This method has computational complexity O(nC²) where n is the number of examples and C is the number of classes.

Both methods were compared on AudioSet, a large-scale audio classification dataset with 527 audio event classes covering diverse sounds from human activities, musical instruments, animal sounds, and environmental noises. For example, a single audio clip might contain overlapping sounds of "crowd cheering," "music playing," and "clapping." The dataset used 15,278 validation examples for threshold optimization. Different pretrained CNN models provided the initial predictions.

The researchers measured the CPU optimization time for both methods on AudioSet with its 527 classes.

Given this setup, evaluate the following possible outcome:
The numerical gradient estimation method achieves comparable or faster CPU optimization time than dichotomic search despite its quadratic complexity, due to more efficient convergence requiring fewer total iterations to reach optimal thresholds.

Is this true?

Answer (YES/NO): NO